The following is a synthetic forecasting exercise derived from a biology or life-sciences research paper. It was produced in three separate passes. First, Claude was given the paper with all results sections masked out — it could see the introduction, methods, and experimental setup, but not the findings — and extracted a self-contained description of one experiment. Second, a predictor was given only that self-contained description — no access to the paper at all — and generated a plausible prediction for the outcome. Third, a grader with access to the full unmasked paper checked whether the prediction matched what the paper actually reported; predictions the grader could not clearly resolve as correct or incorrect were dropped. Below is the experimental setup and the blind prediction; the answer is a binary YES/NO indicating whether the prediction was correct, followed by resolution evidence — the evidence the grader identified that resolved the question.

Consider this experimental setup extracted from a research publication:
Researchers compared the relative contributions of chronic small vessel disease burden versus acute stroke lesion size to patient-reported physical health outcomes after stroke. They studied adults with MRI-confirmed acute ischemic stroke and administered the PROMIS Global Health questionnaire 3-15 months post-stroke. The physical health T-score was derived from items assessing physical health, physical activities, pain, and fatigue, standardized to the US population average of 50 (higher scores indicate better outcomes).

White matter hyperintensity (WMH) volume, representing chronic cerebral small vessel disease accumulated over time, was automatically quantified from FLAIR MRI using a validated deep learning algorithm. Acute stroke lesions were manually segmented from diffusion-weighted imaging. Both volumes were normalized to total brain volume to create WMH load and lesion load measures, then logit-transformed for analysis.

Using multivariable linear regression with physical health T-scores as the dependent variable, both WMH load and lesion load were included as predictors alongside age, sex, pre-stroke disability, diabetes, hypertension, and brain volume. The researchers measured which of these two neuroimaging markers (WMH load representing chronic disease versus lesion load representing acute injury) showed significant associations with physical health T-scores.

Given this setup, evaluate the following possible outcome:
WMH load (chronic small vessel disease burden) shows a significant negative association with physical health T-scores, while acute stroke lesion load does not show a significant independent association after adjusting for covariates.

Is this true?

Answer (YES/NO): YES